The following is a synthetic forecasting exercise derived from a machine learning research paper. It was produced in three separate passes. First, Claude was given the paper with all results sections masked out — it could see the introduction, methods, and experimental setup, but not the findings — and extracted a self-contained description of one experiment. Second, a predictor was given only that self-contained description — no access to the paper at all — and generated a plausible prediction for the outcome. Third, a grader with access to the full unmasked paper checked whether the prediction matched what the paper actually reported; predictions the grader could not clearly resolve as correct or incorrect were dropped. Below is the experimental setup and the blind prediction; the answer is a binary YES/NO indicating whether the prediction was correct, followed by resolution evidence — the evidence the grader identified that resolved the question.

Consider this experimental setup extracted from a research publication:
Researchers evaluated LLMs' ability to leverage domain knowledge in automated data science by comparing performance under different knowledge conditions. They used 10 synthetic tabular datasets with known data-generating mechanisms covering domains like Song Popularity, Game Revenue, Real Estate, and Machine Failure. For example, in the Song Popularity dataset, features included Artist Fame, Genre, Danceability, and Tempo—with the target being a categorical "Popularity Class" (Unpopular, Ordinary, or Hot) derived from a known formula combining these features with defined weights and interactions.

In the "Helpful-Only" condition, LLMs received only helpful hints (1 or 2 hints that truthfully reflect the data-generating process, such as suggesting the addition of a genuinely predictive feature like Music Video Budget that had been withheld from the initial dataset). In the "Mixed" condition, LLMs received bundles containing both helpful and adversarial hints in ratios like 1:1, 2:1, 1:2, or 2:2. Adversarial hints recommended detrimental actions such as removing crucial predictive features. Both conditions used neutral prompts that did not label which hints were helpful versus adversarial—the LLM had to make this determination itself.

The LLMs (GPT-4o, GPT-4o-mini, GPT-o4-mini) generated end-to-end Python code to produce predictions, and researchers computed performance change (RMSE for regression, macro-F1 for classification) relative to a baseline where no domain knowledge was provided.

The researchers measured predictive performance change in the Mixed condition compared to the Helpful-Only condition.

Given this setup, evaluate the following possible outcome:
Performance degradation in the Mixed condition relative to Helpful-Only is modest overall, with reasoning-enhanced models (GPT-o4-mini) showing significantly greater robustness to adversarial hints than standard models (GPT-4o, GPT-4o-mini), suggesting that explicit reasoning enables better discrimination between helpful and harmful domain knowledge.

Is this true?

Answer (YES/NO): NO